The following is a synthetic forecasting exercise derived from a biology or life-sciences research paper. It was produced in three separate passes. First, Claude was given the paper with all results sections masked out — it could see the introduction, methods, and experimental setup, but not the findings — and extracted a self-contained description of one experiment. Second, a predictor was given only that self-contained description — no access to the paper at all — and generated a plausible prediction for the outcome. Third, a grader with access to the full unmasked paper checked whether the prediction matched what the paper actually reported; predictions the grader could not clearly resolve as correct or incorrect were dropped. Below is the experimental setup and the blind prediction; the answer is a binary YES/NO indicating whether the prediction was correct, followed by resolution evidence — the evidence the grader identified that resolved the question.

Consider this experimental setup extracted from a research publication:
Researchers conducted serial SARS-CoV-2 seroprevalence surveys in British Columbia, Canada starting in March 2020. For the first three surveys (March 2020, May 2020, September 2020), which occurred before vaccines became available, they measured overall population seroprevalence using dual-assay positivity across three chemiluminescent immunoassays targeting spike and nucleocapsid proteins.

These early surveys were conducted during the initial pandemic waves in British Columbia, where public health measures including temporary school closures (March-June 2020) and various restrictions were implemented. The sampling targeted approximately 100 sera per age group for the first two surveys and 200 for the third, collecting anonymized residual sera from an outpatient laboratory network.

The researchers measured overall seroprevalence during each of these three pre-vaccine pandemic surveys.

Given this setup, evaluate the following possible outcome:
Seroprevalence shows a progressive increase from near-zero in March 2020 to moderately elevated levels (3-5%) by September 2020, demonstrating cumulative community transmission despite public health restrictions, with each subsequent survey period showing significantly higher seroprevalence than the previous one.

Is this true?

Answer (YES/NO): NO